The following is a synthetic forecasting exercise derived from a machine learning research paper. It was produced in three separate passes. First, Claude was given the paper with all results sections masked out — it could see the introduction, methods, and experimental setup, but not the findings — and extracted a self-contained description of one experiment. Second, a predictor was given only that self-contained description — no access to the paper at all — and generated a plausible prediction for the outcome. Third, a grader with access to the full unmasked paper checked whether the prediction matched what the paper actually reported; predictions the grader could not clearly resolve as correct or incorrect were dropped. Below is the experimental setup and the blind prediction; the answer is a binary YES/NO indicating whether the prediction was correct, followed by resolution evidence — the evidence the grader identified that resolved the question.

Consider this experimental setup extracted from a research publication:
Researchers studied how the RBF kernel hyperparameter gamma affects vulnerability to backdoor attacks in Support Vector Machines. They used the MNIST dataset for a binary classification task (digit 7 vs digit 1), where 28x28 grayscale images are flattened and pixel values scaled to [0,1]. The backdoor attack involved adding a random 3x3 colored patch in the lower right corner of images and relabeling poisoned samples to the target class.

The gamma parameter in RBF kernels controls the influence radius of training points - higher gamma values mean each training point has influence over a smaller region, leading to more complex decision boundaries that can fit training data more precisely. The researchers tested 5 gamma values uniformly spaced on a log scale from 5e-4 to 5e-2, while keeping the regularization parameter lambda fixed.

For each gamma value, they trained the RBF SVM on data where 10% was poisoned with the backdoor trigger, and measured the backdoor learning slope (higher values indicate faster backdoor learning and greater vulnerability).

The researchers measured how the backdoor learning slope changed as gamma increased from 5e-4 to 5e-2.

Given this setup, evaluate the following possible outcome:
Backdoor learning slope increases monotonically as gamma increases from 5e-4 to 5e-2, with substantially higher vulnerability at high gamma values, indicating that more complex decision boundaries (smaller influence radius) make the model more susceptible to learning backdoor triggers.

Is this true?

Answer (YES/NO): YES